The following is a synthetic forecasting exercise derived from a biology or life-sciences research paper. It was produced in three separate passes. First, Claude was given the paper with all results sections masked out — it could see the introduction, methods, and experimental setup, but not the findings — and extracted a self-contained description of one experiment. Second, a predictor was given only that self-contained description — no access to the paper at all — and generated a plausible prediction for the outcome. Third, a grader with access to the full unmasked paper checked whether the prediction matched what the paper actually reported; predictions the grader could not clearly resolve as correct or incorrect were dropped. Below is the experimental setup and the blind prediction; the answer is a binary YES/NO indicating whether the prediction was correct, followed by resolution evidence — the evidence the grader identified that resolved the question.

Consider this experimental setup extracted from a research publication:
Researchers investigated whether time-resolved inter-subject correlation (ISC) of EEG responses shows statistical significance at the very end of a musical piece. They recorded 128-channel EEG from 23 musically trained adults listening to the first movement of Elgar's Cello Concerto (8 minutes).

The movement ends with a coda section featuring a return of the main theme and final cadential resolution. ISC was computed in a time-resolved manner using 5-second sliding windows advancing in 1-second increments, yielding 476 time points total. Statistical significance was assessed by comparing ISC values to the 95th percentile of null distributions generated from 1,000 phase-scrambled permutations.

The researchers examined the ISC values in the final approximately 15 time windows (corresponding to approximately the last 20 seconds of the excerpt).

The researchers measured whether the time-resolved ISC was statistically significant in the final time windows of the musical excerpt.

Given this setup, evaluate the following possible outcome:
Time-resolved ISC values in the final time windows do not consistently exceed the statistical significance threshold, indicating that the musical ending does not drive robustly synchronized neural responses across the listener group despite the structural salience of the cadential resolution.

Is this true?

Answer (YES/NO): NO